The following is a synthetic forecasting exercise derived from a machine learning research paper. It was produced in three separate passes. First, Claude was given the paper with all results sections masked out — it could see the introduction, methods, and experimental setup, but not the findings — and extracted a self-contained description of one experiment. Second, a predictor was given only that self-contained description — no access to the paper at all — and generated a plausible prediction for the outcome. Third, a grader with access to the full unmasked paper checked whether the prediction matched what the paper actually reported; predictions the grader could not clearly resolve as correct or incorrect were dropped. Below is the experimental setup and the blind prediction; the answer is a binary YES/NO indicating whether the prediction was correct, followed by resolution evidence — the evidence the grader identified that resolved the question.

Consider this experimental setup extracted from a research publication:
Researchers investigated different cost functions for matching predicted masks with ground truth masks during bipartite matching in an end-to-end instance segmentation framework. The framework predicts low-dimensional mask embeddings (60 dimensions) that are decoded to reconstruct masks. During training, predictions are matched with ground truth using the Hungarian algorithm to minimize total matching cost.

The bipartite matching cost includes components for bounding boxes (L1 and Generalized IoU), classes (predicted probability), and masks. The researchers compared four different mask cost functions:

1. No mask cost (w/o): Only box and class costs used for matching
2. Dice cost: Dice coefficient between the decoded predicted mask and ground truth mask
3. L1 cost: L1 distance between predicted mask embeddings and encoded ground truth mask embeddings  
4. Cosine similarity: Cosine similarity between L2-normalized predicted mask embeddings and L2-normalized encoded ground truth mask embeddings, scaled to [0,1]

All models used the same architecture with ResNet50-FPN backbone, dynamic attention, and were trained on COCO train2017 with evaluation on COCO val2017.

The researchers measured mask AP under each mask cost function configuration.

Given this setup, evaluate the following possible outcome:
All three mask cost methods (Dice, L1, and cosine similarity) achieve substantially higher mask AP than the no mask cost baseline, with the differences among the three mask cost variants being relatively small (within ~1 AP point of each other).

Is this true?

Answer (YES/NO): NO